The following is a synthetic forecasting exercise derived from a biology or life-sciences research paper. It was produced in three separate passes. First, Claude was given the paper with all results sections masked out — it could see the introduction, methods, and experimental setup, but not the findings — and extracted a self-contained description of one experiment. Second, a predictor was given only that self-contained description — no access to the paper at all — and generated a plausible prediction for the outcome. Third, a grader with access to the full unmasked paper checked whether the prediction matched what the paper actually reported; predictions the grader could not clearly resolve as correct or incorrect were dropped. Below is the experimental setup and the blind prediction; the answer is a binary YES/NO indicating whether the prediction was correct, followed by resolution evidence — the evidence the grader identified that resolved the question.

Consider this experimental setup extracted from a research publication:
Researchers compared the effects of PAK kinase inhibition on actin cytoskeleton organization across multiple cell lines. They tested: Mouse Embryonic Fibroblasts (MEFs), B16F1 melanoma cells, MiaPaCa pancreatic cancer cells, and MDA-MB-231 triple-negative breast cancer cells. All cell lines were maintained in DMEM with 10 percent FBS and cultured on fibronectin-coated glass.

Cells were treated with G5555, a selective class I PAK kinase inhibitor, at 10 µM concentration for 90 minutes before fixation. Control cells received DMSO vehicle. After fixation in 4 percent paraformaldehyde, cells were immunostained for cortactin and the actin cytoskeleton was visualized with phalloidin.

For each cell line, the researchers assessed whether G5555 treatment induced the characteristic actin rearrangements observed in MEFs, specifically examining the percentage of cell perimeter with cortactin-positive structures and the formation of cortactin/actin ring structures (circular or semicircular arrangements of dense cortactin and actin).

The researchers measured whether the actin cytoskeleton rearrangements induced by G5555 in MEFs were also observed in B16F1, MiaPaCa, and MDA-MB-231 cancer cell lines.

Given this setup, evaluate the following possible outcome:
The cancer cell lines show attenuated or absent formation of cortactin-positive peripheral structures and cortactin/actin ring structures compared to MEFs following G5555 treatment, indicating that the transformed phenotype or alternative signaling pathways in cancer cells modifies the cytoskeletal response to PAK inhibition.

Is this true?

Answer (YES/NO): NO